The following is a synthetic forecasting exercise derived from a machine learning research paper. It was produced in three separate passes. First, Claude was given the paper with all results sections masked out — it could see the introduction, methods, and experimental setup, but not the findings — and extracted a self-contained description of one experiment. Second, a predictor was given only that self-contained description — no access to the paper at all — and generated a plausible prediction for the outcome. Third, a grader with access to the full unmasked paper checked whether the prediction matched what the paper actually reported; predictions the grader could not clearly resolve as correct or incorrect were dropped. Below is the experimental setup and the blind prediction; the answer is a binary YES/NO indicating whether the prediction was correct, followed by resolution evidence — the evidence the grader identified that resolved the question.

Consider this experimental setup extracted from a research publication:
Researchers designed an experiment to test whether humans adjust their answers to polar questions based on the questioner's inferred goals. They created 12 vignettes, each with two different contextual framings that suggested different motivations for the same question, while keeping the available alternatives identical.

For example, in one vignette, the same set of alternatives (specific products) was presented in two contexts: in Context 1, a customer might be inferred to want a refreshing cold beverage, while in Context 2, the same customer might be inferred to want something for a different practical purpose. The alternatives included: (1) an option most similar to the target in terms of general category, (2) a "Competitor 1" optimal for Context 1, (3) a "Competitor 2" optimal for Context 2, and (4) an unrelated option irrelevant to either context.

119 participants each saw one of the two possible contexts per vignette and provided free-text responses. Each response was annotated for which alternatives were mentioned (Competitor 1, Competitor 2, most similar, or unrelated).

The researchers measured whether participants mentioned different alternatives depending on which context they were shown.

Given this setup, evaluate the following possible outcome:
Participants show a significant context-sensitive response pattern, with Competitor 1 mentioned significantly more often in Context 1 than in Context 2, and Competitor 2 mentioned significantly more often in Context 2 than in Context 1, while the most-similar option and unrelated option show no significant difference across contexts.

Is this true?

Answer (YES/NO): NO